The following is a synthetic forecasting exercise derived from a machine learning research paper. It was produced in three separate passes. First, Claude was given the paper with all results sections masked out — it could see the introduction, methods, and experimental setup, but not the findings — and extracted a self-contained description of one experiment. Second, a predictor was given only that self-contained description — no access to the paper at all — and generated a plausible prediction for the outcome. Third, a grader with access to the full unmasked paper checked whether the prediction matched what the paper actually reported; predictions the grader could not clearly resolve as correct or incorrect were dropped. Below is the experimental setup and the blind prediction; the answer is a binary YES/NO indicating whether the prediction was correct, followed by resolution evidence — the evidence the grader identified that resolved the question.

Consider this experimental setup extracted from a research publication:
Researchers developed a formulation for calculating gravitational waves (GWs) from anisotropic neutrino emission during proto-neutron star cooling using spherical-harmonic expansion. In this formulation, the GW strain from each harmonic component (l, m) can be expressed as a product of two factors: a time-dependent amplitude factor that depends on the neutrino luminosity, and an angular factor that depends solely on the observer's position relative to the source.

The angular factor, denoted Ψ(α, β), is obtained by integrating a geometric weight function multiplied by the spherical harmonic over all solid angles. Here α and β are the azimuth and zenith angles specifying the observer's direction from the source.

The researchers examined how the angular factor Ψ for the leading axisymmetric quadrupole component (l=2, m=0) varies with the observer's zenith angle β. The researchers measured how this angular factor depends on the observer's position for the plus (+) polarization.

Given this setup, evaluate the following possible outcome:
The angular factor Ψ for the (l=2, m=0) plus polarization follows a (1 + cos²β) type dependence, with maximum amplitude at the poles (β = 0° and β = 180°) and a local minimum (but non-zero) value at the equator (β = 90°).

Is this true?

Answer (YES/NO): NO